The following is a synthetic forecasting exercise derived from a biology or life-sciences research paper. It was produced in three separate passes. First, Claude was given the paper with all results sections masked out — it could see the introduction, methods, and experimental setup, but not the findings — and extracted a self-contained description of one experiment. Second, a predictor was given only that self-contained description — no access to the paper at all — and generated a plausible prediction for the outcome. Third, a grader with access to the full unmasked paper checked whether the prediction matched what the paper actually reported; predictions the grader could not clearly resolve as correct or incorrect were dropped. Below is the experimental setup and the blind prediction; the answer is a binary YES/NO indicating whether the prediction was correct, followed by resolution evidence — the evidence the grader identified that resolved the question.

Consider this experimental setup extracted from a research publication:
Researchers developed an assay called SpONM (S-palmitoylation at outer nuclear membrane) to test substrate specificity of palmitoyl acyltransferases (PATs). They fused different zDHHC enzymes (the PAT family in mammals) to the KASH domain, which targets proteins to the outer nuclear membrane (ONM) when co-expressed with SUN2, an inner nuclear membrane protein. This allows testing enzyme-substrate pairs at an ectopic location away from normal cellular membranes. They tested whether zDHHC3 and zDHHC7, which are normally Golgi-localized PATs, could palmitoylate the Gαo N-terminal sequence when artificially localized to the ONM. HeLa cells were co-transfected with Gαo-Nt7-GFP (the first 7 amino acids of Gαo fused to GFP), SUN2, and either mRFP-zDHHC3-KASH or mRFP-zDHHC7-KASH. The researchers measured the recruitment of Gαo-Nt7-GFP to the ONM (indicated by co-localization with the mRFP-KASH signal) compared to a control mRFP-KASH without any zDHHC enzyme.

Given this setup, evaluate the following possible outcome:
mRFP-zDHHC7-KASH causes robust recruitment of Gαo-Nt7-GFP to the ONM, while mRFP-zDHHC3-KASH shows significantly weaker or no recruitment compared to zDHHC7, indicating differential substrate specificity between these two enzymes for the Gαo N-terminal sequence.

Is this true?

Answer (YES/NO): NO